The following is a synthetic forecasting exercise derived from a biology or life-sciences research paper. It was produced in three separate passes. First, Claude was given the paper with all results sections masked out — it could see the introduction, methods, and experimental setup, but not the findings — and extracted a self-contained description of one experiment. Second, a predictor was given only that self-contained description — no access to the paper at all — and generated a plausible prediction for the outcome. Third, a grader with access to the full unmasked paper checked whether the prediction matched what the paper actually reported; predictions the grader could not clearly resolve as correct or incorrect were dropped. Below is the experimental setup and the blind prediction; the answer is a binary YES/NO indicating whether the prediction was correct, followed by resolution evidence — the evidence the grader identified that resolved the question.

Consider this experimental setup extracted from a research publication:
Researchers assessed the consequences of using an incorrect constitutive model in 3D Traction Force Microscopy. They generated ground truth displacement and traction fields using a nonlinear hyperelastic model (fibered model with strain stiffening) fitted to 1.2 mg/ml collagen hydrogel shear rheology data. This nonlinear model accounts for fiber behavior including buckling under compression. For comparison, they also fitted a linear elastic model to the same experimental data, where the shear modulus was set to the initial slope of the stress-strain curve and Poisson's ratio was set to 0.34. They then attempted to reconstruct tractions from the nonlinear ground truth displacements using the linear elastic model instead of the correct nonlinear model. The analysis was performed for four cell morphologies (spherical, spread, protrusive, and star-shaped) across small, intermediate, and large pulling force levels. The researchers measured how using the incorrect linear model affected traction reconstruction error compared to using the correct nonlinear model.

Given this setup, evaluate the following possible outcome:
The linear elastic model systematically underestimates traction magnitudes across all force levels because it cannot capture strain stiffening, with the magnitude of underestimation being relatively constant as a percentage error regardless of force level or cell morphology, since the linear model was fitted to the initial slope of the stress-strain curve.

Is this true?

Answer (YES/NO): NO